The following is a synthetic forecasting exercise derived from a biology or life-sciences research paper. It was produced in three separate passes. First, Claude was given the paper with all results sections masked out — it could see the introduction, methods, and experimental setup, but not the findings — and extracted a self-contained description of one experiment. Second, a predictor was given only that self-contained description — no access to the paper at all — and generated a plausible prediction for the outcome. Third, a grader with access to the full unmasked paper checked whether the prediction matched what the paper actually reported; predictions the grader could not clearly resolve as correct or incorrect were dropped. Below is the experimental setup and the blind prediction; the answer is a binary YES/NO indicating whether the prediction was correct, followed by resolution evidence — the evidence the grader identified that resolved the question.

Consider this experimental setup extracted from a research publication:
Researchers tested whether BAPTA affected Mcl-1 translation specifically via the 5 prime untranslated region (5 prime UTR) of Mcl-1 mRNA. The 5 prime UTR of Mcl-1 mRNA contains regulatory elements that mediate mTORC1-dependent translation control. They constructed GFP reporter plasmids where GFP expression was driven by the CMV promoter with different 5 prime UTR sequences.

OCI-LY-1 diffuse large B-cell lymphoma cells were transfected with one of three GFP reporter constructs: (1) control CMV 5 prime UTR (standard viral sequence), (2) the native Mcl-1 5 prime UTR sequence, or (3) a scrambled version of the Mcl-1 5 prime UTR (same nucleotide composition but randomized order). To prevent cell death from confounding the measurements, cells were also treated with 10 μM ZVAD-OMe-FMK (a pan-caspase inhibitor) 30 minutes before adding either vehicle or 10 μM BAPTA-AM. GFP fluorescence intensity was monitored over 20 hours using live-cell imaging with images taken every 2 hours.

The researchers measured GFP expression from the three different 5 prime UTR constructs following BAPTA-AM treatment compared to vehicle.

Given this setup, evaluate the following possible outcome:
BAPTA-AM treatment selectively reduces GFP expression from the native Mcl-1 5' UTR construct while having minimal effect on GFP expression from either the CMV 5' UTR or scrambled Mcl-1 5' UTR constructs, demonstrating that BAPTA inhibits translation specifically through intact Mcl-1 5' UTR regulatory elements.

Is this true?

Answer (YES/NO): NO